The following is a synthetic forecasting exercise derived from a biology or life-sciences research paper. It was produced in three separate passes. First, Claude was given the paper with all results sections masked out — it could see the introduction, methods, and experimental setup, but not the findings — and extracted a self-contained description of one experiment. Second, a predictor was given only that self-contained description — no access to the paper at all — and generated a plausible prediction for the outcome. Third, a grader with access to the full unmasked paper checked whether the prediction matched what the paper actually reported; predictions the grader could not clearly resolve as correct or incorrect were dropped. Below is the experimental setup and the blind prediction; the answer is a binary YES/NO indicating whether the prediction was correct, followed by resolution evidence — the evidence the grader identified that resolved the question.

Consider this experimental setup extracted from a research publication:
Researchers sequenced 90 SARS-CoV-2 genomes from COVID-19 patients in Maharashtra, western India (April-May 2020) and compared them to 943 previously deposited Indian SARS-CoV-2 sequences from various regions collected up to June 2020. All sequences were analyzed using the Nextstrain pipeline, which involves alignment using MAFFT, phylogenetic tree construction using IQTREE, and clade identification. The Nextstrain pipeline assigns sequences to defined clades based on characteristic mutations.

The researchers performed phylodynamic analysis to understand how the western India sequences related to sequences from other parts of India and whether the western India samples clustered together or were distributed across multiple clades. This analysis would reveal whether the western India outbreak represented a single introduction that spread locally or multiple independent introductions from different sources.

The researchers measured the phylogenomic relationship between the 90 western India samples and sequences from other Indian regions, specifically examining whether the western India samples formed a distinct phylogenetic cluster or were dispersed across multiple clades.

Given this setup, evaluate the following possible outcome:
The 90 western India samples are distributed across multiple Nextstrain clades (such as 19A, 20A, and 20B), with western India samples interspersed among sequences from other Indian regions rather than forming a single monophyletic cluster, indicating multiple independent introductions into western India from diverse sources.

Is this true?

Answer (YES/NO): YES